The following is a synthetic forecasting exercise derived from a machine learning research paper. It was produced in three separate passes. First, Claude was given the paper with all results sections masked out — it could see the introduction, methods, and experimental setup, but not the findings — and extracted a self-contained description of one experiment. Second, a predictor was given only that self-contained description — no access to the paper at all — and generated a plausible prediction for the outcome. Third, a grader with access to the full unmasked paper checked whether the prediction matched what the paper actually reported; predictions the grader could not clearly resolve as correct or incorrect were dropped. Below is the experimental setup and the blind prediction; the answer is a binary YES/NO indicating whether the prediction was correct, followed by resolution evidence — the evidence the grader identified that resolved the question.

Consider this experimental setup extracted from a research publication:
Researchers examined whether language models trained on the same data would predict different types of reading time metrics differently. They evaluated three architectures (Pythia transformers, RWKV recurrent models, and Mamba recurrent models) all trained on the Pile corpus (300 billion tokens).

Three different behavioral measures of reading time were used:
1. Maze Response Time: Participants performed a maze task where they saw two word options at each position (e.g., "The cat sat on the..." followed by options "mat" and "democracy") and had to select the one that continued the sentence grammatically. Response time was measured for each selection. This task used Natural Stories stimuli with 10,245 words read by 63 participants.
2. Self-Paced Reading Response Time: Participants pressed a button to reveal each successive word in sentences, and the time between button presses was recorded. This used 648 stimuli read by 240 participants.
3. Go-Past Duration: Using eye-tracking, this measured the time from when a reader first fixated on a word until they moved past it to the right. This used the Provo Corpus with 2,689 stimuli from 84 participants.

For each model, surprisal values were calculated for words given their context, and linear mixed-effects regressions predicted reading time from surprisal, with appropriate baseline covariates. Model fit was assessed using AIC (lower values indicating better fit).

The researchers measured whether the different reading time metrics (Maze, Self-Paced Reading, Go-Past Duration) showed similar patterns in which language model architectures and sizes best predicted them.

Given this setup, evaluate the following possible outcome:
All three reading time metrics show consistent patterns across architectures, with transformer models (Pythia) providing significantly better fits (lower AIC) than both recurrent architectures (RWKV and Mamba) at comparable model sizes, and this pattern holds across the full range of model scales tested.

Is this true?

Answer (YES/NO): NO